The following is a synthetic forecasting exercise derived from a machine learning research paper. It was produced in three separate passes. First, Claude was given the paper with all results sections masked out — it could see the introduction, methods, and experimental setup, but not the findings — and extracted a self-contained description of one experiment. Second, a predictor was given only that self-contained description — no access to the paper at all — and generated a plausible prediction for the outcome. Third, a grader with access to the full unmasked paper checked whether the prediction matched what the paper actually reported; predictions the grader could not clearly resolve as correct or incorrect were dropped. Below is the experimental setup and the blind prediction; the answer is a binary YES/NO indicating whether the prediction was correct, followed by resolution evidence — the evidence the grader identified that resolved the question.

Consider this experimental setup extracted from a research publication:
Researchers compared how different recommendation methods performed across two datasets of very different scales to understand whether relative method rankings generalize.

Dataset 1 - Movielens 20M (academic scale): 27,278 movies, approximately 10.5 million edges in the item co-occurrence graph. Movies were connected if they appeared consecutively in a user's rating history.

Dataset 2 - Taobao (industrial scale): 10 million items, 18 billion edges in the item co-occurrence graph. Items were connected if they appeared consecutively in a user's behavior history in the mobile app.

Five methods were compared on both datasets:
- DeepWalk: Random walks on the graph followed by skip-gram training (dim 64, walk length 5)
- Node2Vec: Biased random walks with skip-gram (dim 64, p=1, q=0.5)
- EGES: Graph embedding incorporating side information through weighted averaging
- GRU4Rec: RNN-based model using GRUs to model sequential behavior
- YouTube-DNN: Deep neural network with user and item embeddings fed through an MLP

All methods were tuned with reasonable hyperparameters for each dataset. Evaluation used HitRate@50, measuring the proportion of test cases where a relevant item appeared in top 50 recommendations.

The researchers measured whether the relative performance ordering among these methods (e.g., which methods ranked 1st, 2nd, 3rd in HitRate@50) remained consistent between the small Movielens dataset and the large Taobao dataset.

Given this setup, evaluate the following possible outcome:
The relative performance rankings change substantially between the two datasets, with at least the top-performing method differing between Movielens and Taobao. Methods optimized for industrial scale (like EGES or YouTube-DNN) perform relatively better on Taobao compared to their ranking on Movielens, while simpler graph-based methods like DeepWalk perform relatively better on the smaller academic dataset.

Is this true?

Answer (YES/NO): NO